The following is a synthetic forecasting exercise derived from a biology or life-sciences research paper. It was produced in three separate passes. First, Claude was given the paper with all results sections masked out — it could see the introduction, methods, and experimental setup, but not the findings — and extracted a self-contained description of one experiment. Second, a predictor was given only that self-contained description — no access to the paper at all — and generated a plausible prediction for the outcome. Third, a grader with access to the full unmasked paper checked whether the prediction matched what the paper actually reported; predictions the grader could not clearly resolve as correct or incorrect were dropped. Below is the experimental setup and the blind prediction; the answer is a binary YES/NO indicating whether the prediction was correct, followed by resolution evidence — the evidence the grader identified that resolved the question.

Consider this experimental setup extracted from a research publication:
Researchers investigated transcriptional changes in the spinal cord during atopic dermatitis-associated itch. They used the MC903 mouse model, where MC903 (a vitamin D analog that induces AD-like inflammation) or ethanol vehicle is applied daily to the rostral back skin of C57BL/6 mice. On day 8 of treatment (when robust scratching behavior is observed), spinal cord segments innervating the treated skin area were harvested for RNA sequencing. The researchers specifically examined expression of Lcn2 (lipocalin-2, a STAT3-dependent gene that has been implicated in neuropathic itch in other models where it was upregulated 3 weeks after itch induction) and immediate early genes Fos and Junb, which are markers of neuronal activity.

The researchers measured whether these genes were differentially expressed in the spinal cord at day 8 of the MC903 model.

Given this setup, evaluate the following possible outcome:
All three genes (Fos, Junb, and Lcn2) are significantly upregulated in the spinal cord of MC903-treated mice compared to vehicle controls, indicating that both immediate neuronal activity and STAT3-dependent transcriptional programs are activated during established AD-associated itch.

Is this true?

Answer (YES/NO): YES